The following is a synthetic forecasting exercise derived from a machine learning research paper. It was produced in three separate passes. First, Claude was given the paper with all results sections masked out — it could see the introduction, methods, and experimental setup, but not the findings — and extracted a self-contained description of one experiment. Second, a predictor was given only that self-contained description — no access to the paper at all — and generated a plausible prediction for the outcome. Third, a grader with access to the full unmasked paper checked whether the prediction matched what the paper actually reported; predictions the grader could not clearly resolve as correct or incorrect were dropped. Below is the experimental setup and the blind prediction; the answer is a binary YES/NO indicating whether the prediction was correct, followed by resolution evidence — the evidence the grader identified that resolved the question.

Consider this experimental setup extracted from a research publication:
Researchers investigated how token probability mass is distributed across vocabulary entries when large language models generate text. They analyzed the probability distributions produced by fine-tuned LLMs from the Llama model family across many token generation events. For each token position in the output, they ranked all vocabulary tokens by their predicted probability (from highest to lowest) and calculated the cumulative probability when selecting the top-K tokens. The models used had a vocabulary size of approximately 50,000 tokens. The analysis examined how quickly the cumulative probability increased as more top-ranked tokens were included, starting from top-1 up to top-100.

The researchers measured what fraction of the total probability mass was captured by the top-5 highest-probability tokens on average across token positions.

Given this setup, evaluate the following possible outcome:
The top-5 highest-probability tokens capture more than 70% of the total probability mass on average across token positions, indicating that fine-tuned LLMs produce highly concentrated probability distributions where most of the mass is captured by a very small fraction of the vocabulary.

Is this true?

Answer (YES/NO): YES